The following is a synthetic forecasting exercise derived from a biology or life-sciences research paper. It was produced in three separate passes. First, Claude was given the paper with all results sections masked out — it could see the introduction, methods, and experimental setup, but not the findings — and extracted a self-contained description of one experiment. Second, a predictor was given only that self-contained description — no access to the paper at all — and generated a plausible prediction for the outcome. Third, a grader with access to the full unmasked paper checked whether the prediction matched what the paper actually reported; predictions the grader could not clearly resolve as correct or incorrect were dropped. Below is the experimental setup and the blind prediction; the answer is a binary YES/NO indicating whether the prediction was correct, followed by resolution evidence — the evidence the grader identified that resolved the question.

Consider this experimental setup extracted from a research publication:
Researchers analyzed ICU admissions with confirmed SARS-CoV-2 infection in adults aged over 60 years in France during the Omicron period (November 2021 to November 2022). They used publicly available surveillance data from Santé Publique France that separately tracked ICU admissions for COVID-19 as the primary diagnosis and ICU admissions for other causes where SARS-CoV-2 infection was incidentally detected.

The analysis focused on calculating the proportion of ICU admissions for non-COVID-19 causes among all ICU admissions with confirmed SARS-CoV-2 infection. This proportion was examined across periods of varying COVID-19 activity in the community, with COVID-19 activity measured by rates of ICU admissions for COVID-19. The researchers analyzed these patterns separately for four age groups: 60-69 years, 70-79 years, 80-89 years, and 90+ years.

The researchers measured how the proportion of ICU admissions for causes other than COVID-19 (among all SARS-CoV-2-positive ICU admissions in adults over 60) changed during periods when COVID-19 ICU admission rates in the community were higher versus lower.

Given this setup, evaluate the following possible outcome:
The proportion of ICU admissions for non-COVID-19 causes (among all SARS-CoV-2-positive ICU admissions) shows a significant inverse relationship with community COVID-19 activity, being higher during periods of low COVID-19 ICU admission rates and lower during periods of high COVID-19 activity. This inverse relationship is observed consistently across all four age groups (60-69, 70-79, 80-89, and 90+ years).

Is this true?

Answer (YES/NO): YES